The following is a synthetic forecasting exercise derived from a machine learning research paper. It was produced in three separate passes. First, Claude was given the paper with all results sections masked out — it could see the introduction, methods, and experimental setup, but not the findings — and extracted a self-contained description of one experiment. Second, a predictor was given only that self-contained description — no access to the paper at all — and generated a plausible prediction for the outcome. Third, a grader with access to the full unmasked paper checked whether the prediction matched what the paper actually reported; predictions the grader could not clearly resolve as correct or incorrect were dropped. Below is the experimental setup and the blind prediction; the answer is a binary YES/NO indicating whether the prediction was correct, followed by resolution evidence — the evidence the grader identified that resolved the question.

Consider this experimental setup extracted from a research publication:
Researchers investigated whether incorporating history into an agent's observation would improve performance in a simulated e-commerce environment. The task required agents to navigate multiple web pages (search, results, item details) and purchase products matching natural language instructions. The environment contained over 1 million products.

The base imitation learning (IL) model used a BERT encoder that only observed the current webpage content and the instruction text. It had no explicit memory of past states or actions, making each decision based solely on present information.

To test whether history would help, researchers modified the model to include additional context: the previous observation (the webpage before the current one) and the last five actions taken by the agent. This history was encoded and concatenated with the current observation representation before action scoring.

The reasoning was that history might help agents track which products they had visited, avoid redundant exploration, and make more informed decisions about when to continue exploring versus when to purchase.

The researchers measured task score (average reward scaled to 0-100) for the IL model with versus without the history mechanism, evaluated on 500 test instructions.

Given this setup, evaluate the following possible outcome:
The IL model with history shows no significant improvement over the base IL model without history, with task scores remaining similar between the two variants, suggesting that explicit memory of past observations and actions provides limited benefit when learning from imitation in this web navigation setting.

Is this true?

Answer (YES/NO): NO